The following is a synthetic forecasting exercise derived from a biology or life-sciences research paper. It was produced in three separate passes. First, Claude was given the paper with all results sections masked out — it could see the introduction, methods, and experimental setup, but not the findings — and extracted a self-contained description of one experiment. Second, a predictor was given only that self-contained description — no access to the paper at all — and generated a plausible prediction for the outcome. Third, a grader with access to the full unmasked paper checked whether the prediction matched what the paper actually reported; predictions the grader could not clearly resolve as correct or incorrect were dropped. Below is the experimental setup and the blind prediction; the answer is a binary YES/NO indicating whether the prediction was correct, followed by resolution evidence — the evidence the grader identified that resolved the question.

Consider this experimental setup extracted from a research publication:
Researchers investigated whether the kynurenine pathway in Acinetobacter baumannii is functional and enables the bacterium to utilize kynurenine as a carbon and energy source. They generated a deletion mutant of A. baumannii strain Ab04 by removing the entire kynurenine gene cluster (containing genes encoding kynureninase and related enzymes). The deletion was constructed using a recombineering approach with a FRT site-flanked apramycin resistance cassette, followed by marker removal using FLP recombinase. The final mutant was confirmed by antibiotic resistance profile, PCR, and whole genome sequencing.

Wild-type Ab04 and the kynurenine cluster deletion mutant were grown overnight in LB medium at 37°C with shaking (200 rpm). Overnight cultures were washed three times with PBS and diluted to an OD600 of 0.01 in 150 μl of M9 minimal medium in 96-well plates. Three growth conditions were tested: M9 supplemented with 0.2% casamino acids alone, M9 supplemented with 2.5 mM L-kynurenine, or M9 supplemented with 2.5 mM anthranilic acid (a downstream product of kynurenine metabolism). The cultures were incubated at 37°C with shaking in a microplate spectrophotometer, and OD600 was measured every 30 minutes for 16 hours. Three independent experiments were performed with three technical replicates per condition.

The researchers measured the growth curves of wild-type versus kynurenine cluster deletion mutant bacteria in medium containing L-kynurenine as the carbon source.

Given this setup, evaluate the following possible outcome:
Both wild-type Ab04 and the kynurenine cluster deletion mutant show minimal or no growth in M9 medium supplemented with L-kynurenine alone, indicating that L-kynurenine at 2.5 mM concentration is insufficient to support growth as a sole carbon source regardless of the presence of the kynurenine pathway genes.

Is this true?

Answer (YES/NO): NO